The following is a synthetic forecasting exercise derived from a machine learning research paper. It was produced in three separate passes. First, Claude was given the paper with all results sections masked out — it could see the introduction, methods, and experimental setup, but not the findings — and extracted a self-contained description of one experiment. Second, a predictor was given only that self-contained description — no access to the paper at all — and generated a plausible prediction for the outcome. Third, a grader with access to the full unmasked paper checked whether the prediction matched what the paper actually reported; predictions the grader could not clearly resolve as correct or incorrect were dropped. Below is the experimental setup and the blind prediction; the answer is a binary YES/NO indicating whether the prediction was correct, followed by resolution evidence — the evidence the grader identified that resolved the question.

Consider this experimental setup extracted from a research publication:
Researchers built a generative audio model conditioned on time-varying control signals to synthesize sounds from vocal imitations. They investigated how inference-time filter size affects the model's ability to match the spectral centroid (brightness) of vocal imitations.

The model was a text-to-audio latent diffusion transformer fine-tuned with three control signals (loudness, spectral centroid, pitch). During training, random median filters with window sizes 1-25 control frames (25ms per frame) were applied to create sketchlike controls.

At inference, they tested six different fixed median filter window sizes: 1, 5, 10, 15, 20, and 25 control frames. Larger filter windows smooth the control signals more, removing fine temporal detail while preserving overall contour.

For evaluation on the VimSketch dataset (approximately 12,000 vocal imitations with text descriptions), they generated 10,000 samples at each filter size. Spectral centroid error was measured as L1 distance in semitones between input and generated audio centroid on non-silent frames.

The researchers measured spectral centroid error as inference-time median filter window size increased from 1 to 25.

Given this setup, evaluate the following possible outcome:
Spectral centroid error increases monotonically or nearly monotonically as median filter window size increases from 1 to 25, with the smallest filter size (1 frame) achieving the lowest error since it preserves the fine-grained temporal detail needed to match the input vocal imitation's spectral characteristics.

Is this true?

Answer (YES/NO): YES